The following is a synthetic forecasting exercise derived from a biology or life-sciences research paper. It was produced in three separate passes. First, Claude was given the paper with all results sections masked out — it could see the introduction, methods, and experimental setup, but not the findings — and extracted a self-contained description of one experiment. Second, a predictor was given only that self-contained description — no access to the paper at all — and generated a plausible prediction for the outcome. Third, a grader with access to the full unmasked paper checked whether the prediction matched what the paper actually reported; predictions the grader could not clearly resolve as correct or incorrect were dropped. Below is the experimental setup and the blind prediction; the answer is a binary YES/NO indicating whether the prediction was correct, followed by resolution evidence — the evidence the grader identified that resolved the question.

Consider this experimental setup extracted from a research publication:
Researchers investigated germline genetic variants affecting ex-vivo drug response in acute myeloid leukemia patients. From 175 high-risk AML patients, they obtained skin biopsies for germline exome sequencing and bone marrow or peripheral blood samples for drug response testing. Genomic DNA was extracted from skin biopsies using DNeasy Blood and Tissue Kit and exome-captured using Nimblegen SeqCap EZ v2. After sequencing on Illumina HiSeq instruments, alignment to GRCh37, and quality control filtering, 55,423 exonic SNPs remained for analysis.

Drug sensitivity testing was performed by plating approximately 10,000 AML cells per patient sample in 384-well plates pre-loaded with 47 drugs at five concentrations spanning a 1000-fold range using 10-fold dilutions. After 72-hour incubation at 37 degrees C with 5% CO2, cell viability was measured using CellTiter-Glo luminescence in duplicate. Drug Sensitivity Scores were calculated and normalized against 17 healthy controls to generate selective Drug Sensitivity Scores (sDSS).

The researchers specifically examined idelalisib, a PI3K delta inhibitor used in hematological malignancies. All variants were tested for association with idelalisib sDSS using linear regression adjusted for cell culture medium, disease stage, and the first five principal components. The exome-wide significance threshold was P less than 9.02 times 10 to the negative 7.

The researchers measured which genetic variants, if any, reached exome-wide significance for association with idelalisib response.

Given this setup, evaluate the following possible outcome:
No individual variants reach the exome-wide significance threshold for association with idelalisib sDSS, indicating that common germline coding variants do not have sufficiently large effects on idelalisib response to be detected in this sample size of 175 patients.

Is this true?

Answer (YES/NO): NO